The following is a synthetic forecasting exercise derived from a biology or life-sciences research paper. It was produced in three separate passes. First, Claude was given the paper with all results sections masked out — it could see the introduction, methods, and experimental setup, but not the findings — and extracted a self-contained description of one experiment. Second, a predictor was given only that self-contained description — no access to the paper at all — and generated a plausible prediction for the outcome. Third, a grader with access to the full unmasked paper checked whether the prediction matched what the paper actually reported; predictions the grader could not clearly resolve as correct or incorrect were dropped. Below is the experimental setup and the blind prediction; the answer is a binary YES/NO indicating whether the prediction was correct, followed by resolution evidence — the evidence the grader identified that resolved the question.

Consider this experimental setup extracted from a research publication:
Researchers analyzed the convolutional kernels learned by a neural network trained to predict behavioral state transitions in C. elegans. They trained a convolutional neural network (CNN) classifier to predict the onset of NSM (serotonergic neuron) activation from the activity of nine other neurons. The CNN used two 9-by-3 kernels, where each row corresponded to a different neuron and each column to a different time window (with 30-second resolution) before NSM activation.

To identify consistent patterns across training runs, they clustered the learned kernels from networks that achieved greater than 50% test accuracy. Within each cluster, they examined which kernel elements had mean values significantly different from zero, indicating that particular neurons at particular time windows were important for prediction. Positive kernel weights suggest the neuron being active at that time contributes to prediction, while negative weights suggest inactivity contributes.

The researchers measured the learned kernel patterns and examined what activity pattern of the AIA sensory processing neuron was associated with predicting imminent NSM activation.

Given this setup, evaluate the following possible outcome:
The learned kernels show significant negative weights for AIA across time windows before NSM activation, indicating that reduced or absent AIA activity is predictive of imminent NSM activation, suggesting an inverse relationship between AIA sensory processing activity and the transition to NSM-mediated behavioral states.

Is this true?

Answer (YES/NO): NO